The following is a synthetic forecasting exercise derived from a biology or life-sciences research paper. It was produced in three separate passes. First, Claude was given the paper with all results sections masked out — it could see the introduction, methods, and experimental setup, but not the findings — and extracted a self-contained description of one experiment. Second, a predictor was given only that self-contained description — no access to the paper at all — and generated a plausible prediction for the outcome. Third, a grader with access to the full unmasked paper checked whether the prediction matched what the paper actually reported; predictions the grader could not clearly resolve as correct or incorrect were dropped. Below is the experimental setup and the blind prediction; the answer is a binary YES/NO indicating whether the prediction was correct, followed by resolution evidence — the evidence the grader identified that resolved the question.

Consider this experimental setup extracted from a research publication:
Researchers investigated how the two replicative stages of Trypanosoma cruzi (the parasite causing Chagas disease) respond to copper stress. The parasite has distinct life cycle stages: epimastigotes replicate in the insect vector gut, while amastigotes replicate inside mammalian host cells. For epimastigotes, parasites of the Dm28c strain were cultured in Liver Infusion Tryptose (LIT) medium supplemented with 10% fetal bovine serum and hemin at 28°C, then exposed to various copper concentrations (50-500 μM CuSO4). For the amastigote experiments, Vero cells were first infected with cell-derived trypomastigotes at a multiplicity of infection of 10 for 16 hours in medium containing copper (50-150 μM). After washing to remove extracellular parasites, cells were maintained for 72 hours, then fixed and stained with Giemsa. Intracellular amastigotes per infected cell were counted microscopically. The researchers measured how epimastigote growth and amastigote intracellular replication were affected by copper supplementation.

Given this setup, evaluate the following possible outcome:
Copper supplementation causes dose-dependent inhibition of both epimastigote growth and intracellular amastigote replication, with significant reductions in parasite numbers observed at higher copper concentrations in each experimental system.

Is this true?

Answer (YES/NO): NO